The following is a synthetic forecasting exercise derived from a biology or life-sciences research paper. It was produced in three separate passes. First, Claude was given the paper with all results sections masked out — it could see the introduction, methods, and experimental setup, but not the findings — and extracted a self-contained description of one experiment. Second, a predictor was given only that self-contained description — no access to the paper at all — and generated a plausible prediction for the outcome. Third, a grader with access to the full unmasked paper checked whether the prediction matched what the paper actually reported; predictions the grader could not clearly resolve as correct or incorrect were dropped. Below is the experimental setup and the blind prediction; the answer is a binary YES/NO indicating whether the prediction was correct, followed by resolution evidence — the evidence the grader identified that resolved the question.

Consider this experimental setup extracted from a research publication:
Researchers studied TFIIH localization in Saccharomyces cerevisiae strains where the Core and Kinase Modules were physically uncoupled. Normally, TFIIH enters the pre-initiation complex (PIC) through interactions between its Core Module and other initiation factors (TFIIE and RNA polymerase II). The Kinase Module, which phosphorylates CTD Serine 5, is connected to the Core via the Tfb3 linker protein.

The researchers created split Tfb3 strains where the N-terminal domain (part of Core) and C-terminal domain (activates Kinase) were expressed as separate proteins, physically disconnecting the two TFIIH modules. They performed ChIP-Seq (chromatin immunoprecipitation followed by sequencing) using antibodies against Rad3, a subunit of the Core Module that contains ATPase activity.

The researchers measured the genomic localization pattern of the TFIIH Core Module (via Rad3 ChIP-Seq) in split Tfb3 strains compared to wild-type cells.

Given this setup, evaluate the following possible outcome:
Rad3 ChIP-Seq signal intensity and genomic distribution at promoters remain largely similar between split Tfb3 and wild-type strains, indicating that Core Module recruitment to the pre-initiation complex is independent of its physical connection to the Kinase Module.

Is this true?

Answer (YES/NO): NO